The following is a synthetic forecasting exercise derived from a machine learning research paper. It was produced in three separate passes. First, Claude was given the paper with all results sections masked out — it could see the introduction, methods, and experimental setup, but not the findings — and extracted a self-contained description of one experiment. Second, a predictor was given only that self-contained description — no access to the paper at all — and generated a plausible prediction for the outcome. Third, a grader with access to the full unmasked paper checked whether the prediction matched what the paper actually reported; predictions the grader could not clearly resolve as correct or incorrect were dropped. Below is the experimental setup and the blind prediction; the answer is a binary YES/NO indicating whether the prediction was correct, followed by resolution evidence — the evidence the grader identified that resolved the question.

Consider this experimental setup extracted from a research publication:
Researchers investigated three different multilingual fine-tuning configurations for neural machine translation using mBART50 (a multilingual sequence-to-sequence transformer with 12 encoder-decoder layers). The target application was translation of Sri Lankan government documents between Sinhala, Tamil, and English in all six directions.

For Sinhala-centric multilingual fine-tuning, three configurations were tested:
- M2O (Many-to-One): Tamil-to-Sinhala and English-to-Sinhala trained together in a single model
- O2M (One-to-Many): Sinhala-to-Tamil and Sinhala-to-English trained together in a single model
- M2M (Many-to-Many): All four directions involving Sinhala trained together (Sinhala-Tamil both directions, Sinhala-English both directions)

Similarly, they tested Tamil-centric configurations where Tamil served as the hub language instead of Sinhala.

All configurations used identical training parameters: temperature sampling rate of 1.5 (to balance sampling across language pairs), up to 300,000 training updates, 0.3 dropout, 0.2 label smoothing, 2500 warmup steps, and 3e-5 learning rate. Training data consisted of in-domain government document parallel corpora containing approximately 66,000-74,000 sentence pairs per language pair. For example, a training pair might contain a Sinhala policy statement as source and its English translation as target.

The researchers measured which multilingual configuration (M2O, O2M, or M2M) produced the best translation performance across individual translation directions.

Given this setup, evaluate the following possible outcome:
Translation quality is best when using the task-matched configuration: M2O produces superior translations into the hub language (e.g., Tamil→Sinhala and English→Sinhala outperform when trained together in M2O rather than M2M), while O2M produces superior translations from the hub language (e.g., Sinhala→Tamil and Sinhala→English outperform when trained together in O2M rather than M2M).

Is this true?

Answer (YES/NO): YES